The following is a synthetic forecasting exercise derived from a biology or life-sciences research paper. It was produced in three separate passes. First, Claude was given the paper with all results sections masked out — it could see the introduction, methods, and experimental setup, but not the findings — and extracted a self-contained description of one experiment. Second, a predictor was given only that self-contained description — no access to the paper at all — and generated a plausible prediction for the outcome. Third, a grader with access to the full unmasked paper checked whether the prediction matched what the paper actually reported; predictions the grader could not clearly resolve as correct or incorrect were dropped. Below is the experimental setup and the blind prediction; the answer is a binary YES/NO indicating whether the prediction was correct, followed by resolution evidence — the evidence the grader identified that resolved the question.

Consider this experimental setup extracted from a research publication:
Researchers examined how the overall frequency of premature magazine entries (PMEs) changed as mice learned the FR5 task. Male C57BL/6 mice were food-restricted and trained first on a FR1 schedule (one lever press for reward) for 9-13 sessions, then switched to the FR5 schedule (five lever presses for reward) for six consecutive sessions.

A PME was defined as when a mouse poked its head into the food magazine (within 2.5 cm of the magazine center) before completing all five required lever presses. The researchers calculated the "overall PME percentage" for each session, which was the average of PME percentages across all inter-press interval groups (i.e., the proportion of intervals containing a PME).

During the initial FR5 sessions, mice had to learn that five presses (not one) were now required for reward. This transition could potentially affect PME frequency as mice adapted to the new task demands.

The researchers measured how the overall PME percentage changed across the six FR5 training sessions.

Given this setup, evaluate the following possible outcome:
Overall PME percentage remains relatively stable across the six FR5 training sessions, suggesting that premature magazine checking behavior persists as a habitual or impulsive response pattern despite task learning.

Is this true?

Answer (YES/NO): NO